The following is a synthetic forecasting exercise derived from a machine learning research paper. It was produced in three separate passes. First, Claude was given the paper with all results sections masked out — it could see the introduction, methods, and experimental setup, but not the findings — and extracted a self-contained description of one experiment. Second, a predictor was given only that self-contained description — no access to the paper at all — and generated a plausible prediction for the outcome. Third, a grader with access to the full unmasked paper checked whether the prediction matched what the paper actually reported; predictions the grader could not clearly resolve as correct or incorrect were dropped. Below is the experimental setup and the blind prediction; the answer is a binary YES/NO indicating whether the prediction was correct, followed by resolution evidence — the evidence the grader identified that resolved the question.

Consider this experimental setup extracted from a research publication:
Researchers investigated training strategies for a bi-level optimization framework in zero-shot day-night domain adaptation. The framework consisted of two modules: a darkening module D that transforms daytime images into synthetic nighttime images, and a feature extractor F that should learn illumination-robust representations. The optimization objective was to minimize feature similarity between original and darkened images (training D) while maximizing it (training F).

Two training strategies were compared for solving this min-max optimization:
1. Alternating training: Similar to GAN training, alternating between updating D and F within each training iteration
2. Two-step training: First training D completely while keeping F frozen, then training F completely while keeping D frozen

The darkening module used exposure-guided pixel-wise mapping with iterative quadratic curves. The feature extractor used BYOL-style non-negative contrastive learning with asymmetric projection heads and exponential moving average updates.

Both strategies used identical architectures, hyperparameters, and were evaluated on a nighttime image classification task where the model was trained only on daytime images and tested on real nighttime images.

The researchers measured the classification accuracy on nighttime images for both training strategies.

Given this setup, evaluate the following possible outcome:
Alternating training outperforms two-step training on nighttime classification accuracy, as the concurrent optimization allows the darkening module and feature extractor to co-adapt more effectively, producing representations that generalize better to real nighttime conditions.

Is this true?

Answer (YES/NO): NO